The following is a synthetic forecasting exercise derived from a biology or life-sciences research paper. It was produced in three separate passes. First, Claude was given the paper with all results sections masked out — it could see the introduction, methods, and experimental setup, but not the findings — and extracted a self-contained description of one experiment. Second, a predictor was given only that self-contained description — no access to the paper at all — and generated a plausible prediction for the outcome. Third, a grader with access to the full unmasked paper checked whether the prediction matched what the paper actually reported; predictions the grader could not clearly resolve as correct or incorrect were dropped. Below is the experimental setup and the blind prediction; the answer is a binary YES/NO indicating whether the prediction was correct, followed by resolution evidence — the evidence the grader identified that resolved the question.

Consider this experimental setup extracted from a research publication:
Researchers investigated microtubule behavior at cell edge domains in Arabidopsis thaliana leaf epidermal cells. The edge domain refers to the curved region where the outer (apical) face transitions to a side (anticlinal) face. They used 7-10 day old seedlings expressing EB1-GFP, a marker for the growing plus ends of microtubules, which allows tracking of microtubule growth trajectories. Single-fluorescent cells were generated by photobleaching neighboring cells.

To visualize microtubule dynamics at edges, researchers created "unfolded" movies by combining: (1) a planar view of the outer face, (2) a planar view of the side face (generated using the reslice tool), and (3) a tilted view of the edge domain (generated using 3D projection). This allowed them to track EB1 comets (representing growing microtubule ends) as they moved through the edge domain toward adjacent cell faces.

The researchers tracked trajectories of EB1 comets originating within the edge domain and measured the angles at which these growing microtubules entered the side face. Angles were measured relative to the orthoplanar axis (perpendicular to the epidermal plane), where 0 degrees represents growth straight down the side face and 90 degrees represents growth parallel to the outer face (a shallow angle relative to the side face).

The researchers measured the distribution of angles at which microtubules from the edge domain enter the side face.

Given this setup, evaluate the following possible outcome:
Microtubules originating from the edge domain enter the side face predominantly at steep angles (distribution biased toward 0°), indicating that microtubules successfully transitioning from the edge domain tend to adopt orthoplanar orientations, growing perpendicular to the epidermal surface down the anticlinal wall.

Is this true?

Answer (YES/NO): YES